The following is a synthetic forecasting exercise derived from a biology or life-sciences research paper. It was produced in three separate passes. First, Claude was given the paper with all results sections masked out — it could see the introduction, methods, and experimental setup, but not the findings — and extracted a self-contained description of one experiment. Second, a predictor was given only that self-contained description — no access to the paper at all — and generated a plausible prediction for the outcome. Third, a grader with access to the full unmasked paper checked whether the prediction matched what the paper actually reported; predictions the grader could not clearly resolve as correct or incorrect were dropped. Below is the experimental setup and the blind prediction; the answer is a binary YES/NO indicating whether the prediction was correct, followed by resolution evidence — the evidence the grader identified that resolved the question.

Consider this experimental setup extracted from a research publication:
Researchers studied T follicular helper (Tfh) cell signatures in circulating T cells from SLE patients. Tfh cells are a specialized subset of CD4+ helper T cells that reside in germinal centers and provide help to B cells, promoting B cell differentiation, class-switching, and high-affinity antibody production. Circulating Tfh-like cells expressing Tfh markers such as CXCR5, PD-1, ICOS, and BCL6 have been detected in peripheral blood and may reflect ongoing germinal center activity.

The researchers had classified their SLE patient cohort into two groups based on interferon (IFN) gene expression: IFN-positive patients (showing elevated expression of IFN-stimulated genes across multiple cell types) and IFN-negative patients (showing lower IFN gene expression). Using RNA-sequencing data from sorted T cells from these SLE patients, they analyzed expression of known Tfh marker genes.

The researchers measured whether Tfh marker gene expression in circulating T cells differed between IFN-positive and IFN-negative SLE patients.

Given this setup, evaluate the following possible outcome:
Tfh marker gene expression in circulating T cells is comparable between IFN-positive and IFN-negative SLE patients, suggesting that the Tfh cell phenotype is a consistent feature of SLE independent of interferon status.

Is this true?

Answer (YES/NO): NO